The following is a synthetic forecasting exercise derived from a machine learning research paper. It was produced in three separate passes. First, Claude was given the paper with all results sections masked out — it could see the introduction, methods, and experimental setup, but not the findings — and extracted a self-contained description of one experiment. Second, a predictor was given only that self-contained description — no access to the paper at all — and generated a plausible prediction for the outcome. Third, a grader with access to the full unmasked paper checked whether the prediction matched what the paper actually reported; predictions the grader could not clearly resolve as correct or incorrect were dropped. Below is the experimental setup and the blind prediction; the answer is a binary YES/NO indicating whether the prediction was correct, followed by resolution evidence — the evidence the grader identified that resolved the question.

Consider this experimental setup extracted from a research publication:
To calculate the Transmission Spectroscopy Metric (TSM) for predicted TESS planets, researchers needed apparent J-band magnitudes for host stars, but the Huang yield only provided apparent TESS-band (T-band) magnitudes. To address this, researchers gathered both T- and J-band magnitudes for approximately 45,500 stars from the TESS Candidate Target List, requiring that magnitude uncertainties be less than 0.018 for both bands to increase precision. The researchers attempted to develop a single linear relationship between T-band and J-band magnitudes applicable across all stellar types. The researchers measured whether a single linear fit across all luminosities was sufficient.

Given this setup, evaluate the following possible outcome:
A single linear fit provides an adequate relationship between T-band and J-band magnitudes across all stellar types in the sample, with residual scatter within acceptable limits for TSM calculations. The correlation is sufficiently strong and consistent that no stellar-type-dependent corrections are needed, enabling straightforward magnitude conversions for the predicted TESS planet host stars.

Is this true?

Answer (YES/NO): NO